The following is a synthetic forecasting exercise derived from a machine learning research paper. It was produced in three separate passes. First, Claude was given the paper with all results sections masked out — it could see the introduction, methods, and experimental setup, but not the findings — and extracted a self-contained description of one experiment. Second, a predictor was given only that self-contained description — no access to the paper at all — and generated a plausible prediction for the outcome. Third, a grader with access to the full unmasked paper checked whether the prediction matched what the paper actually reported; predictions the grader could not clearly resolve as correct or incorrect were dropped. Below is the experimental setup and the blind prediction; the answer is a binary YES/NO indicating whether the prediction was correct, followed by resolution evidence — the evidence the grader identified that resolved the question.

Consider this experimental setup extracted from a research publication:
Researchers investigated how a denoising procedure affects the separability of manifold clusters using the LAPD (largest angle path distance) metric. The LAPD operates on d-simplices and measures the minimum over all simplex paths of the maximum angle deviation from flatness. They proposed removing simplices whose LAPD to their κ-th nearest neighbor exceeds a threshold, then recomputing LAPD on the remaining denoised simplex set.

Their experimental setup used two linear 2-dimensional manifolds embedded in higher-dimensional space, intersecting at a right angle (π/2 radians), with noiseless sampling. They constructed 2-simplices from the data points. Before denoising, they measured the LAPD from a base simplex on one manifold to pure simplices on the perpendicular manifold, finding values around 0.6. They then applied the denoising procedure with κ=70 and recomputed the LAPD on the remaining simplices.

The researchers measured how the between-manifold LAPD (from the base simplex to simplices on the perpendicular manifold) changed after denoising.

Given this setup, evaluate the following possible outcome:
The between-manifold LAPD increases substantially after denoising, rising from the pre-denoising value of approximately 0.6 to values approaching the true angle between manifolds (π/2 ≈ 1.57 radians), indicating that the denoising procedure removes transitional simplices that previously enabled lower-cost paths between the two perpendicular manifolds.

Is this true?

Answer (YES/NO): YES